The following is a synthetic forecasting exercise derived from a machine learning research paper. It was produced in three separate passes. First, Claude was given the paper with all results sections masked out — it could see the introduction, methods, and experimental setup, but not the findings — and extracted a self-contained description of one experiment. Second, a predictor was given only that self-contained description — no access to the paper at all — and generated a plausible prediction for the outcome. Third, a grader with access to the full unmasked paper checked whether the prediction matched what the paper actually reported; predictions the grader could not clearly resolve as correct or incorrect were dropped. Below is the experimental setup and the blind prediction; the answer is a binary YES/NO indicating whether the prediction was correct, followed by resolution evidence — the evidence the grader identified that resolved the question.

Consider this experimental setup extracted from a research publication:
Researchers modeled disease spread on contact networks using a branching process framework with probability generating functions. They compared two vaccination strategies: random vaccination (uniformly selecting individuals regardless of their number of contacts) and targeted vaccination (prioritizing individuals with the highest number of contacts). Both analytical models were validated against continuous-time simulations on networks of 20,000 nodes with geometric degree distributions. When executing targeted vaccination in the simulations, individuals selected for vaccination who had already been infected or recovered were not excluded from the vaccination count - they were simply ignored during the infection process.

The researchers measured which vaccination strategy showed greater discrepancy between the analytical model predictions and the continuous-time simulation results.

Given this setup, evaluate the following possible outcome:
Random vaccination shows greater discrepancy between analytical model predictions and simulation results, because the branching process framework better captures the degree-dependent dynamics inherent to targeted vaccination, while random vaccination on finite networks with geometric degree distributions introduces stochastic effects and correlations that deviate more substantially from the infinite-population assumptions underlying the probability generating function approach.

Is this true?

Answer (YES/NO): NO